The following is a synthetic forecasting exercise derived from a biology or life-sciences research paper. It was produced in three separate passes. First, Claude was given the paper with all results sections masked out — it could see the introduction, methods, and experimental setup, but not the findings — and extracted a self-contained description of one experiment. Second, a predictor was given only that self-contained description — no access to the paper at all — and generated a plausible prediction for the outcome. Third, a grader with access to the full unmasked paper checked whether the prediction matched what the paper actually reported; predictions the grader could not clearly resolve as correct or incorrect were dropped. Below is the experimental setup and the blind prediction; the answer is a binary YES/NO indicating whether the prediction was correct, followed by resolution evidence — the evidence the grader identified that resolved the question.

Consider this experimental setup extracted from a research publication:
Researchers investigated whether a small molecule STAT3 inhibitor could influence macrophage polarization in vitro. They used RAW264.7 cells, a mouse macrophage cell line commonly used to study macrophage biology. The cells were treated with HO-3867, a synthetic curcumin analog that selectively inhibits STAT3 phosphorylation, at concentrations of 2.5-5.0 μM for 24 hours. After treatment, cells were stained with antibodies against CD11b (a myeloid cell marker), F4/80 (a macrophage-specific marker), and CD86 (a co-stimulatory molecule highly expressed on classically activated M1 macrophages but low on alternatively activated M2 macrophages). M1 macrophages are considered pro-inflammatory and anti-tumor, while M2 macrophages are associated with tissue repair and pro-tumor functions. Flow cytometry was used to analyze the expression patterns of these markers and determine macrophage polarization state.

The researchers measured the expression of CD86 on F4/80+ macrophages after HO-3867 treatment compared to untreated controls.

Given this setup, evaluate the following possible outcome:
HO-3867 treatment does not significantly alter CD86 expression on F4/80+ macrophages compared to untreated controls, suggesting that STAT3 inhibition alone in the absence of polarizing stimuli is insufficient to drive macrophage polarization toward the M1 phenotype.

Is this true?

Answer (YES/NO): NO